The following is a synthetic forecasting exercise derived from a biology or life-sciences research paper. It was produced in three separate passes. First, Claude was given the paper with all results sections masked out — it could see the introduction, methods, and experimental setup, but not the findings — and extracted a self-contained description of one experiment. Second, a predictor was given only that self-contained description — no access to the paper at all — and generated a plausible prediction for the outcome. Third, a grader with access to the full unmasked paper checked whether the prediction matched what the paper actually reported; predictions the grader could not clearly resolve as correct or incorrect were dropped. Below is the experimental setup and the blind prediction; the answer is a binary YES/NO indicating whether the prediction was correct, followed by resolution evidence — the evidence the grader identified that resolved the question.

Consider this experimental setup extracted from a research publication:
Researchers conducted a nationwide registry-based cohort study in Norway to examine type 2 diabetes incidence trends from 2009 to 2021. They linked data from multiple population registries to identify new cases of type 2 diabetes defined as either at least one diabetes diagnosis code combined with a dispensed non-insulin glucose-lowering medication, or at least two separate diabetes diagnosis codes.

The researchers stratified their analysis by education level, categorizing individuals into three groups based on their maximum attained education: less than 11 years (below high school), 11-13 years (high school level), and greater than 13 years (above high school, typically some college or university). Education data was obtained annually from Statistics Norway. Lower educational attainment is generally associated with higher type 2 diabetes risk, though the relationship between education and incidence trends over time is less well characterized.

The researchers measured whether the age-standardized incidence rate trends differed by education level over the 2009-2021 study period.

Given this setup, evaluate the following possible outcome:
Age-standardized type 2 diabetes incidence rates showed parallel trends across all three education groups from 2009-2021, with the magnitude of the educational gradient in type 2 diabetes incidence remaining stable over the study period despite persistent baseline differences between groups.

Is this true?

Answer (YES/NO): NO